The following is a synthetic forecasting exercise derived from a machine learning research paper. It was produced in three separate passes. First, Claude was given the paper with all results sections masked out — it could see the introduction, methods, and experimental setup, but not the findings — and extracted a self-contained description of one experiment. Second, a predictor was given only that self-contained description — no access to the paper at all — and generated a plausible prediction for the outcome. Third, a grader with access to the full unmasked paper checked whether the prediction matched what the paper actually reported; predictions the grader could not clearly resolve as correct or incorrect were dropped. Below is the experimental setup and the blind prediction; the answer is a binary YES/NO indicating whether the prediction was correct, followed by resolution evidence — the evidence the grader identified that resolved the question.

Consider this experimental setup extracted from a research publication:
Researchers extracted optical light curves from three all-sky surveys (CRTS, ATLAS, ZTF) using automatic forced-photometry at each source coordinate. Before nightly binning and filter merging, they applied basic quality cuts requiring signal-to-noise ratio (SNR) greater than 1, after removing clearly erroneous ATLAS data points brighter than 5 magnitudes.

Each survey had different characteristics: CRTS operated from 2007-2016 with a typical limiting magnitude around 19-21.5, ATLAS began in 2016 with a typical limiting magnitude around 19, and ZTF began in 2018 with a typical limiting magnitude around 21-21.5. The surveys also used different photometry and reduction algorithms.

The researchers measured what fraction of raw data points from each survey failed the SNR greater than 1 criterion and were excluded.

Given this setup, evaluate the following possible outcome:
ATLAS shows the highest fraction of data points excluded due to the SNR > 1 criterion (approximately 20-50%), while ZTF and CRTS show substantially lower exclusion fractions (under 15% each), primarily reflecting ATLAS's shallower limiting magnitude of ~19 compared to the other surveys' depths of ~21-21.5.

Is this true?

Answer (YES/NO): NO